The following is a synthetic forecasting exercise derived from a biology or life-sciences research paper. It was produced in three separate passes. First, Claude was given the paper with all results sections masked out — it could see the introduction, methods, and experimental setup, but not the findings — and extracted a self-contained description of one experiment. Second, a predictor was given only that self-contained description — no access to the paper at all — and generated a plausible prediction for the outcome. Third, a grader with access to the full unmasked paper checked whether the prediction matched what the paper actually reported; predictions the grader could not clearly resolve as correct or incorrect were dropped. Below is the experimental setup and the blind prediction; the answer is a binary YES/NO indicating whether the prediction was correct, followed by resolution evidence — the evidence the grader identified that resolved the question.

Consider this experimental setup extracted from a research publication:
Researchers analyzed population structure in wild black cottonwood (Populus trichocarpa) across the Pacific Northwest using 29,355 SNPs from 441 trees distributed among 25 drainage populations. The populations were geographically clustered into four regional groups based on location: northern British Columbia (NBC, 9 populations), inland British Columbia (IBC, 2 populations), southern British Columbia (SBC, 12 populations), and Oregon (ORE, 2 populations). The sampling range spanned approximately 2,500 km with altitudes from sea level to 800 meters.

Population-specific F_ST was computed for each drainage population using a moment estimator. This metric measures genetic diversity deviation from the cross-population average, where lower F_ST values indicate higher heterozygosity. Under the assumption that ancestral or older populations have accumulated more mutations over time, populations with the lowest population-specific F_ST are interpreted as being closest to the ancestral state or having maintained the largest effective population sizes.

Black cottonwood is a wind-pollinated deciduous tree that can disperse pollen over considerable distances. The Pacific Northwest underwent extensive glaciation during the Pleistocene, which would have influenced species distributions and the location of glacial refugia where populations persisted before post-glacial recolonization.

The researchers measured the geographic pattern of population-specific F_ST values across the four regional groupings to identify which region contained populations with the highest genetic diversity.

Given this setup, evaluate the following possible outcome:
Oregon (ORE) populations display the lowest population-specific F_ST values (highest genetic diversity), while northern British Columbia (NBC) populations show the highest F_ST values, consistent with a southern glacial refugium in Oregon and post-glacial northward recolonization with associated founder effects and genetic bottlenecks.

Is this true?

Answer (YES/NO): NO